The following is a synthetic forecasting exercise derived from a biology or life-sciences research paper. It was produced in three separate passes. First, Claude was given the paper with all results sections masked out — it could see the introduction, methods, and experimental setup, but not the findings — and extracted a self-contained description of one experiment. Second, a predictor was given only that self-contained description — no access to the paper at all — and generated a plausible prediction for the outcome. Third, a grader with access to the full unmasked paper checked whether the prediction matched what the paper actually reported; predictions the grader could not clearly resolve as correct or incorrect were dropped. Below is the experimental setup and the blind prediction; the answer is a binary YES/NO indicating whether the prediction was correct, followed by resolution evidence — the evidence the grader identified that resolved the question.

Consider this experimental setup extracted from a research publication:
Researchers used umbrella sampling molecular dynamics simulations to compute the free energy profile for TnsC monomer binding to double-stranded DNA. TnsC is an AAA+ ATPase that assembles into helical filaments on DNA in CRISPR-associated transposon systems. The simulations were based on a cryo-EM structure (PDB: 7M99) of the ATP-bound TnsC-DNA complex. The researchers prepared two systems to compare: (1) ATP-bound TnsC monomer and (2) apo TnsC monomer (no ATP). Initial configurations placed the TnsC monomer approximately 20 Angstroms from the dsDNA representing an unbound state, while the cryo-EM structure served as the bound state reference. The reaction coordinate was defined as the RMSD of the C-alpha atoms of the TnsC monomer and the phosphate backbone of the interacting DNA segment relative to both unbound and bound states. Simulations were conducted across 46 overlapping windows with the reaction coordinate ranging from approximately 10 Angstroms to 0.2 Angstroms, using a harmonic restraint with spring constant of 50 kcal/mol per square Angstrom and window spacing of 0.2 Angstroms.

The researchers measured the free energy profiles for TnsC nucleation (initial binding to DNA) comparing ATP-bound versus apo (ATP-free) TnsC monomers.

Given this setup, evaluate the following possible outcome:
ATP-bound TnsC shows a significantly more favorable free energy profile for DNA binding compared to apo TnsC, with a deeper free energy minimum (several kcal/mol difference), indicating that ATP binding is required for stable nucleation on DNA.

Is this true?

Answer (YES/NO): YES